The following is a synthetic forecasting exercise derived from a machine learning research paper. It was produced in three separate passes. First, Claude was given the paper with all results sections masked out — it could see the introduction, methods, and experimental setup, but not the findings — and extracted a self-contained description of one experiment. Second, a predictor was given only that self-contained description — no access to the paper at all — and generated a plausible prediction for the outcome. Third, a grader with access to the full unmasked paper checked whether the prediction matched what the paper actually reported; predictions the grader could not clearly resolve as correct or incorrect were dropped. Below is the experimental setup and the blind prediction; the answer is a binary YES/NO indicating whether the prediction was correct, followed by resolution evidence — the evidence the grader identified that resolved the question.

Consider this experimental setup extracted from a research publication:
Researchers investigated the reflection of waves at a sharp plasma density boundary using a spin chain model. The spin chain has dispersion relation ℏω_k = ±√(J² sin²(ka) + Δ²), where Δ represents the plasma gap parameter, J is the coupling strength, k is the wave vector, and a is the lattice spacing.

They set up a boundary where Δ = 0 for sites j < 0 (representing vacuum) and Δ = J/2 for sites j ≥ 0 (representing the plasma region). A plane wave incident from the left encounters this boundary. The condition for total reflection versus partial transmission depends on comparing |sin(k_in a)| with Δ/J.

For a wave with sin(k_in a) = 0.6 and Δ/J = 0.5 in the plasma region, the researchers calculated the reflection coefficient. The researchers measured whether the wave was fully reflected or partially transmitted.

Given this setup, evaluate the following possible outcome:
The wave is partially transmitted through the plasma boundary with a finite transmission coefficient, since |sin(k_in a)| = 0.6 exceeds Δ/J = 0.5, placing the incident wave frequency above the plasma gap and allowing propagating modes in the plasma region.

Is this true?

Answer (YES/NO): YES